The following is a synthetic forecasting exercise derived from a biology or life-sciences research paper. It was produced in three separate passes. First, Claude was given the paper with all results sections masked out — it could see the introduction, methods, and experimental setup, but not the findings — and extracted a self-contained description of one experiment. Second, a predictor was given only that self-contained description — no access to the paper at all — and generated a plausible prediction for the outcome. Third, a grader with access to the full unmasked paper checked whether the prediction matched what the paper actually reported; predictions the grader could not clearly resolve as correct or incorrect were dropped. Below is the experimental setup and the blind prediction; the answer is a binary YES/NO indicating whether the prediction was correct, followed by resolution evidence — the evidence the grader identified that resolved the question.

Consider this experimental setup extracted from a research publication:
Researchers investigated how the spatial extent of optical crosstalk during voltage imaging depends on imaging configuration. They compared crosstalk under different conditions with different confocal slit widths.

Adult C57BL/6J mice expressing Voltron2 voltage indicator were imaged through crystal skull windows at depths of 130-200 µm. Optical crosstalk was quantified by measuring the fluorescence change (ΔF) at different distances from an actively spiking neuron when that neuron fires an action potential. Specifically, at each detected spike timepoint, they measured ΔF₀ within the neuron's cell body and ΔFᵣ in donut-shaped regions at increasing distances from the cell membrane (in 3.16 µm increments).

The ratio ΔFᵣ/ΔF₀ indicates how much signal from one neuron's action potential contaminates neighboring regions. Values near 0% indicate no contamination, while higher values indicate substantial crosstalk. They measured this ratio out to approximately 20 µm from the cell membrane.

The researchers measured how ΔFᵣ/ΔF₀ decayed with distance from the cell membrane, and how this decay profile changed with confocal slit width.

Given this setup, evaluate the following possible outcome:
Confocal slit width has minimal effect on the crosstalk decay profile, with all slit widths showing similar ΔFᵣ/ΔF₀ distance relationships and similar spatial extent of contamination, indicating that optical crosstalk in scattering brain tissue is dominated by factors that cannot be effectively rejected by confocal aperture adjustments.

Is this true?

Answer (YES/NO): NO